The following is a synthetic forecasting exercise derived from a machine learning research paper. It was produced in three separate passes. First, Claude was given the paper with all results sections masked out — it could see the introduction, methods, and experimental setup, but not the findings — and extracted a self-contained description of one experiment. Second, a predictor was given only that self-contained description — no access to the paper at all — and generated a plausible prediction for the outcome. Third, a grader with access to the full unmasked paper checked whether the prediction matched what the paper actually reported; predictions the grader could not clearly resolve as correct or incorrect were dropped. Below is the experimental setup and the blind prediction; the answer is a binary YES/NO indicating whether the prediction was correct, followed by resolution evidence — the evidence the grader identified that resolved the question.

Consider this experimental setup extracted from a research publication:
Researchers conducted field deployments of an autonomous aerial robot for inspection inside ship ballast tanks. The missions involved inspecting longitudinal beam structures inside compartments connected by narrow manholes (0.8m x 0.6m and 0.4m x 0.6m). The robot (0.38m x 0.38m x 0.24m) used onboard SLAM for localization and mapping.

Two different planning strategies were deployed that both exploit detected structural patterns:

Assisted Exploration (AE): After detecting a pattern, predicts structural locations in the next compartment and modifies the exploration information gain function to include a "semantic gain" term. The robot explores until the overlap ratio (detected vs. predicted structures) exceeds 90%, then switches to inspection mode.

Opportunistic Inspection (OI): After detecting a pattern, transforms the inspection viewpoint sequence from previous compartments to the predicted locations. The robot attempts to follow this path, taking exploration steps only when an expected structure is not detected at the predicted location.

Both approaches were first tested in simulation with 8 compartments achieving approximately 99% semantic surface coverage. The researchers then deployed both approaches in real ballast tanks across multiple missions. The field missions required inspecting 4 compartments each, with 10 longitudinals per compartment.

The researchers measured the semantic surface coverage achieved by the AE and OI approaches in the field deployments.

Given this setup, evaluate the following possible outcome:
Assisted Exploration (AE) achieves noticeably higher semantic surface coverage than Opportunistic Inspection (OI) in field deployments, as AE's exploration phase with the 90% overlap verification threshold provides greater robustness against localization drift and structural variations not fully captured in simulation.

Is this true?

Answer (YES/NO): NO